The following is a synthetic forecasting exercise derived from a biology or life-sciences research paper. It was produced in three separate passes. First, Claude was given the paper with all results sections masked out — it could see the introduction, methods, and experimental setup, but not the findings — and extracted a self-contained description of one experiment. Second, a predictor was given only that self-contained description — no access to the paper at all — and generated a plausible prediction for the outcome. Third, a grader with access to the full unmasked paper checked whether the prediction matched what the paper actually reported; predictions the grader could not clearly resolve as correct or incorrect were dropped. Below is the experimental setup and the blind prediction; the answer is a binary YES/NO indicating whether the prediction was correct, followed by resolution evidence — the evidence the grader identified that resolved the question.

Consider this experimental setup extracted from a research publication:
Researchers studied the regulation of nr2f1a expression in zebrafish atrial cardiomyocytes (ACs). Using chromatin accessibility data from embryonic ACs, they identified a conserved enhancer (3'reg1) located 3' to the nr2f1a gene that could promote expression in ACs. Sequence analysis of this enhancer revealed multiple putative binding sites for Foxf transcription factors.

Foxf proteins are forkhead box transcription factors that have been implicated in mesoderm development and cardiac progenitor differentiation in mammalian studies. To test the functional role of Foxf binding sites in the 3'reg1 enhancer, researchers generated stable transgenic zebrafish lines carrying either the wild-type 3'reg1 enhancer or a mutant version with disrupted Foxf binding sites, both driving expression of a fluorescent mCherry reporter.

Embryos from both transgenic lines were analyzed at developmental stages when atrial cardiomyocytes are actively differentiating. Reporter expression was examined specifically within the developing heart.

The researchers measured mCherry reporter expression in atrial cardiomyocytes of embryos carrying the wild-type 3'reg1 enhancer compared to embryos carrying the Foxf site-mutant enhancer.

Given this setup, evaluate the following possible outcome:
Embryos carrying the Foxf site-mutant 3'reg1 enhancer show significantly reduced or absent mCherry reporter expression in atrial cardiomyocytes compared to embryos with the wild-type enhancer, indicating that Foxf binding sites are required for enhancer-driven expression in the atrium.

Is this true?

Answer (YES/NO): YES